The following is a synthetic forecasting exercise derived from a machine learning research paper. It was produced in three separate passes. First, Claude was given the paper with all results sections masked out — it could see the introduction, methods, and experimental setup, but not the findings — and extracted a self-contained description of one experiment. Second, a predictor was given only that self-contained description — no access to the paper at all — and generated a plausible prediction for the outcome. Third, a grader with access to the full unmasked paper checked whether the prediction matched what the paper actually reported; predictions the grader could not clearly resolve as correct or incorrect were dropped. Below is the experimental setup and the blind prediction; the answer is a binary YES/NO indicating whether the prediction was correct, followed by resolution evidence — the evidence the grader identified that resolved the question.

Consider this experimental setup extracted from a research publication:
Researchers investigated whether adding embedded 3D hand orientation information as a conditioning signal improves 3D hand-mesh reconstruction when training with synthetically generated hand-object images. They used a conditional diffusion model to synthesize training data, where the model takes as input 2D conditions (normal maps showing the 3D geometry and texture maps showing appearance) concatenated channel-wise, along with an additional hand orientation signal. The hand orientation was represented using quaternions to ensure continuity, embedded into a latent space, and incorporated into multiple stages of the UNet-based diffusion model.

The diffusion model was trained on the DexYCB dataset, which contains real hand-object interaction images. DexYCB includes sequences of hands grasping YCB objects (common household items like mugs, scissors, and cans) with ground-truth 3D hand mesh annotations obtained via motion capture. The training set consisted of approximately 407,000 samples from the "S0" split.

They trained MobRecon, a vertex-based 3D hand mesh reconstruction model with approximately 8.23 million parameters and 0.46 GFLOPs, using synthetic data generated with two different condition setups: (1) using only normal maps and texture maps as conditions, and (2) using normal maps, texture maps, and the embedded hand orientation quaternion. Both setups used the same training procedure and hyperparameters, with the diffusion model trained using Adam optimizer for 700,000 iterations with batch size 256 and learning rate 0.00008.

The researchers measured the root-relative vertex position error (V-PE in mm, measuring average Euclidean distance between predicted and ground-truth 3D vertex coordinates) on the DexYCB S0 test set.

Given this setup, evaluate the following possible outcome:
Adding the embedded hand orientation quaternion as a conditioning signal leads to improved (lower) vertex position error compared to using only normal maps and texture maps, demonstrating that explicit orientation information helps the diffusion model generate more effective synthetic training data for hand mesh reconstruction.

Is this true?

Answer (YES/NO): YES